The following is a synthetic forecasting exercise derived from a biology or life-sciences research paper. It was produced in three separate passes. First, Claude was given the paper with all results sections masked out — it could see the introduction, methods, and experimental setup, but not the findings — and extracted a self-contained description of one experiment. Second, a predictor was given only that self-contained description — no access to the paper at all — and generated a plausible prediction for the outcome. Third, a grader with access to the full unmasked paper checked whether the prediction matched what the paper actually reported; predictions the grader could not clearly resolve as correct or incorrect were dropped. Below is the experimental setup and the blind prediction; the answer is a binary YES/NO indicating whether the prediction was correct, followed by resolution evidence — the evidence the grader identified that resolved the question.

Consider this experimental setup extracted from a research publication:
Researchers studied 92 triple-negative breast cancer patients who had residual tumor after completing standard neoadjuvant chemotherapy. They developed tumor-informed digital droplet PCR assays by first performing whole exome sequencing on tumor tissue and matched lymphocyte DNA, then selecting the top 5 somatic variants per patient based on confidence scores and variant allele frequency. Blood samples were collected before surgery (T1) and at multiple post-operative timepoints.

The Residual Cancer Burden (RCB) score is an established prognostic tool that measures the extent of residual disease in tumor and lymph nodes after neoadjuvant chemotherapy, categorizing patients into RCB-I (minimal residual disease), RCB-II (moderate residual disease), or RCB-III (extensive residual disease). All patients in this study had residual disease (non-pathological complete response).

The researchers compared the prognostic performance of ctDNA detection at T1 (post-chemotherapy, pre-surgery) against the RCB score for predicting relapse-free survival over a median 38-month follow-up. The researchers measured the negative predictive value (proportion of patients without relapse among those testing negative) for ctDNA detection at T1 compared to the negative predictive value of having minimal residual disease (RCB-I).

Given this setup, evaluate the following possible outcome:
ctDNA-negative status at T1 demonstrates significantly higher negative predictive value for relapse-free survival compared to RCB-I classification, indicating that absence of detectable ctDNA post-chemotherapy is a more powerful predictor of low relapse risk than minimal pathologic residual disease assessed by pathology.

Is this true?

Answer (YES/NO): YES